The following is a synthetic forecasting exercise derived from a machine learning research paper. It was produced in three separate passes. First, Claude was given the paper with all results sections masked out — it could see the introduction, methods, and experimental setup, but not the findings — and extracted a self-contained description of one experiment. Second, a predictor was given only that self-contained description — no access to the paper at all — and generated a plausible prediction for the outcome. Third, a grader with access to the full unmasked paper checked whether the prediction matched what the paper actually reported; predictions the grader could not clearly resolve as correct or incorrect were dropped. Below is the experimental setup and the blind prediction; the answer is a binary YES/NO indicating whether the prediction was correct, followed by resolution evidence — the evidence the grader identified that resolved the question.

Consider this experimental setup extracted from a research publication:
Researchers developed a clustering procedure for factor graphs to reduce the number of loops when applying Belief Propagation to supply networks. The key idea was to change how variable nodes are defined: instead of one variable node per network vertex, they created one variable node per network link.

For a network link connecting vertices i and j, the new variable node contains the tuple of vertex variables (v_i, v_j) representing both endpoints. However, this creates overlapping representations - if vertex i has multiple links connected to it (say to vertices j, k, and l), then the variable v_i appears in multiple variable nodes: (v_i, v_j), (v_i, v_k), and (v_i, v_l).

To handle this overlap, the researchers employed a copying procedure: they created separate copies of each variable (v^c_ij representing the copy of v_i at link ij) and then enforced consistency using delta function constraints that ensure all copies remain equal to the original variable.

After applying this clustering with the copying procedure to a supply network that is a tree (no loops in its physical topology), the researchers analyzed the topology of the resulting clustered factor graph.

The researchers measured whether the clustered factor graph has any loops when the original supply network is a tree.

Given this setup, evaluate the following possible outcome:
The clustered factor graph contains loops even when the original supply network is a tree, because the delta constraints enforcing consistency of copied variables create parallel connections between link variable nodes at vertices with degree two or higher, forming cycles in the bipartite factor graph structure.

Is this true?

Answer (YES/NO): NO